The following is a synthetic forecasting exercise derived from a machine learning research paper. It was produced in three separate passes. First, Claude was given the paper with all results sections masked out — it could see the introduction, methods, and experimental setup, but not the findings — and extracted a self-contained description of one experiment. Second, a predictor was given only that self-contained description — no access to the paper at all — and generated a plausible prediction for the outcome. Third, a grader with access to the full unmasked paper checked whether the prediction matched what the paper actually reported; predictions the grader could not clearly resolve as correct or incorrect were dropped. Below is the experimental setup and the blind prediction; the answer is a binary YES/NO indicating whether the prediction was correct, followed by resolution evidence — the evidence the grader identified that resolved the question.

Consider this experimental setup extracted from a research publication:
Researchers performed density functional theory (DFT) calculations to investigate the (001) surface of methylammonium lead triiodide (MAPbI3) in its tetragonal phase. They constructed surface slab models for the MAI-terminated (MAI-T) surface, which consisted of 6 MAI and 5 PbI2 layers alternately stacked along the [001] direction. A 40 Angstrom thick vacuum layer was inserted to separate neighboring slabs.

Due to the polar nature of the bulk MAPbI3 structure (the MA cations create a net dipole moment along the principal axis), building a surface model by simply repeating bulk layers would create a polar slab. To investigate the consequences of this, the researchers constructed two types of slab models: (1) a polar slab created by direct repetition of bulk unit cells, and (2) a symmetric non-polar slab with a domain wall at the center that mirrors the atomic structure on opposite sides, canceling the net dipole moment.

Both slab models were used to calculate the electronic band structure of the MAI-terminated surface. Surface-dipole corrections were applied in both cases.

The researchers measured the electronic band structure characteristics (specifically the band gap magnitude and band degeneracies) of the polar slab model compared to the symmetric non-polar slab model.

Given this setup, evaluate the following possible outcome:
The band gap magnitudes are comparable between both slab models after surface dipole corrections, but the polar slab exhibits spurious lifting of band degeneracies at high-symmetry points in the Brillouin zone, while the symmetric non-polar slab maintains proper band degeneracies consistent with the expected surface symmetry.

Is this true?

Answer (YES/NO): NO